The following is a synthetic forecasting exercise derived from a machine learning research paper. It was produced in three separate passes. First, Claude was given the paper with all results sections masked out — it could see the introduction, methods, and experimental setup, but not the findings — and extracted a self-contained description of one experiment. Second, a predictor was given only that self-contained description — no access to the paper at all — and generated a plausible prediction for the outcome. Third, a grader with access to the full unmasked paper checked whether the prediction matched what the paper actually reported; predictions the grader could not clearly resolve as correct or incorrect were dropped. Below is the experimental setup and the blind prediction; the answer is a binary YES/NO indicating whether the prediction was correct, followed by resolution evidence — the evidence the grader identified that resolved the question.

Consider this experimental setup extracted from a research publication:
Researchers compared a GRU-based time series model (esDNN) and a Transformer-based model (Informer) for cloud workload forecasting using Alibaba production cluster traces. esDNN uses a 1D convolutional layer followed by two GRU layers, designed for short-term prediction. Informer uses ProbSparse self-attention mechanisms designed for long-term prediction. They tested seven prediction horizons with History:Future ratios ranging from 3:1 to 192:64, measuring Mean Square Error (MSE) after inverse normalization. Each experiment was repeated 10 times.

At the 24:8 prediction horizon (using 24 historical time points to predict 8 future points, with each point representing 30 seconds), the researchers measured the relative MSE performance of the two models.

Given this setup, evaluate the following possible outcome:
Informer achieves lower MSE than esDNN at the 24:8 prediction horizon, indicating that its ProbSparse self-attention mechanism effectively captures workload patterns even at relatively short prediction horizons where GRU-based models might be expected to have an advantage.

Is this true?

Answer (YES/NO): YES